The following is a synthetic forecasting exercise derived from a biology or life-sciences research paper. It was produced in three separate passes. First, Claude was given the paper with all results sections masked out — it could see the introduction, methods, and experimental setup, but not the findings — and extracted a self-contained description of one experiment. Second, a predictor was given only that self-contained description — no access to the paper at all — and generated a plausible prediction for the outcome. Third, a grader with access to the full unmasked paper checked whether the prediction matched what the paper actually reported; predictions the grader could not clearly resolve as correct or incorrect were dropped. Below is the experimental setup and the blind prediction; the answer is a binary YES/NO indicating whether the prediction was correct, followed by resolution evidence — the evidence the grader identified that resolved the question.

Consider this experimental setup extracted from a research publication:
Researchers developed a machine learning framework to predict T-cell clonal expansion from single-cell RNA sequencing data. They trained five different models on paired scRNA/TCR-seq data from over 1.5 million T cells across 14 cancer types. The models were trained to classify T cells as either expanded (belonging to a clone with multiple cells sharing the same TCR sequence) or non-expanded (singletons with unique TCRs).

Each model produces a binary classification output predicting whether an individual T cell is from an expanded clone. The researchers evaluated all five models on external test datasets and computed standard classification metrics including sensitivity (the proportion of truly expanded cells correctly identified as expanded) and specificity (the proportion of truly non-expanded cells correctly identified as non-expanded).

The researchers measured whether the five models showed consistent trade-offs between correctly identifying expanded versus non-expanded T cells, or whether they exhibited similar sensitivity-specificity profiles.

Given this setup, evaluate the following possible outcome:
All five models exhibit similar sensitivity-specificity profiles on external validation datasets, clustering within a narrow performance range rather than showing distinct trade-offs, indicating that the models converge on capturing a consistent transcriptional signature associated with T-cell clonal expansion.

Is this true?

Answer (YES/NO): NO